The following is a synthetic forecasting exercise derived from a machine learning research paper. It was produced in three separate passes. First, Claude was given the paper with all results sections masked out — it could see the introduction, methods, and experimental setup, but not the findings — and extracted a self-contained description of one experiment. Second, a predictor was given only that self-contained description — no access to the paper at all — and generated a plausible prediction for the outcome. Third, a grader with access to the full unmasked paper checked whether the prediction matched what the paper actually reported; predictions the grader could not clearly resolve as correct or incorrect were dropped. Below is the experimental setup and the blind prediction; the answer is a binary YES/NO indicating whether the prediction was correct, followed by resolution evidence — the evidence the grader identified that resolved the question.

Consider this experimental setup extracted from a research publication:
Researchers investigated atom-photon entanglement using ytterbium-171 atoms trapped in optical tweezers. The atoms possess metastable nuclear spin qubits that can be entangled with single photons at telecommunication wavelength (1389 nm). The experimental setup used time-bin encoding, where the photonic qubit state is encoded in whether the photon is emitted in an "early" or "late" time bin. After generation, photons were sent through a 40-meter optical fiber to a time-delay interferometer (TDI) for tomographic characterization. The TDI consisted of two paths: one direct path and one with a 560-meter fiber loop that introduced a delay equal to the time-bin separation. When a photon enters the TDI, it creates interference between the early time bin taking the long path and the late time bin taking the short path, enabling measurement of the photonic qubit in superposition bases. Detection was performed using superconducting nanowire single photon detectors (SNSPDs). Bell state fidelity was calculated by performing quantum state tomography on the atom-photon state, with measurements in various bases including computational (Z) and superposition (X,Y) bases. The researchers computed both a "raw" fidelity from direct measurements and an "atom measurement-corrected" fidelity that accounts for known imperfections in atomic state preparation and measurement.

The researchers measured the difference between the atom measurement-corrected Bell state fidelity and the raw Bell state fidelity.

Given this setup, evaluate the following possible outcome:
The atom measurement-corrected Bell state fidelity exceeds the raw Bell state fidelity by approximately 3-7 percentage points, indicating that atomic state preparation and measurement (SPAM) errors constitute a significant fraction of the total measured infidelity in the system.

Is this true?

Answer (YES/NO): YES